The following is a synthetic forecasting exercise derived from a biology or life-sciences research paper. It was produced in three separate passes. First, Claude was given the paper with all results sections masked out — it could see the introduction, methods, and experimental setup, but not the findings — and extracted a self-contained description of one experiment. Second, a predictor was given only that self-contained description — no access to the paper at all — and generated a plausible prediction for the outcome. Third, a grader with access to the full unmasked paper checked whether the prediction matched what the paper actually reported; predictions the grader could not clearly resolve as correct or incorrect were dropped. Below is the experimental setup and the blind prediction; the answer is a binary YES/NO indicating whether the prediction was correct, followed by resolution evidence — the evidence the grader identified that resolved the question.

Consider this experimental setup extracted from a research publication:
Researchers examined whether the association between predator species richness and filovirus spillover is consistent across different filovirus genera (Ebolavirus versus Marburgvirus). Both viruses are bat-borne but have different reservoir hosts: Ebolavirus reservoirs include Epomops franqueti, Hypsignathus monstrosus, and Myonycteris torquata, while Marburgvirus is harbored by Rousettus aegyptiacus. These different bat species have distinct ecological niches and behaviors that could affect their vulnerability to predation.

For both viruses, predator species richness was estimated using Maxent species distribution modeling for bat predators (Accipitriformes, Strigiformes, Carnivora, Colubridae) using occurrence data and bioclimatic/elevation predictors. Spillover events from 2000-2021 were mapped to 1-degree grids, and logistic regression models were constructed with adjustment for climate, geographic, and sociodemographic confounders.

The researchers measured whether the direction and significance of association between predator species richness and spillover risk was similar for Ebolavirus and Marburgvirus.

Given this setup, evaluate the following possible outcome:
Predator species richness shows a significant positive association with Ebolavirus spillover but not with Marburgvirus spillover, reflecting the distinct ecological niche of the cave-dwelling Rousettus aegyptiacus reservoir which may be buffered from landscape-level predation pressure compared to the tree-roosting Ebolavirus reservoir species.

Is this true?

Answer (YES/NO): NO